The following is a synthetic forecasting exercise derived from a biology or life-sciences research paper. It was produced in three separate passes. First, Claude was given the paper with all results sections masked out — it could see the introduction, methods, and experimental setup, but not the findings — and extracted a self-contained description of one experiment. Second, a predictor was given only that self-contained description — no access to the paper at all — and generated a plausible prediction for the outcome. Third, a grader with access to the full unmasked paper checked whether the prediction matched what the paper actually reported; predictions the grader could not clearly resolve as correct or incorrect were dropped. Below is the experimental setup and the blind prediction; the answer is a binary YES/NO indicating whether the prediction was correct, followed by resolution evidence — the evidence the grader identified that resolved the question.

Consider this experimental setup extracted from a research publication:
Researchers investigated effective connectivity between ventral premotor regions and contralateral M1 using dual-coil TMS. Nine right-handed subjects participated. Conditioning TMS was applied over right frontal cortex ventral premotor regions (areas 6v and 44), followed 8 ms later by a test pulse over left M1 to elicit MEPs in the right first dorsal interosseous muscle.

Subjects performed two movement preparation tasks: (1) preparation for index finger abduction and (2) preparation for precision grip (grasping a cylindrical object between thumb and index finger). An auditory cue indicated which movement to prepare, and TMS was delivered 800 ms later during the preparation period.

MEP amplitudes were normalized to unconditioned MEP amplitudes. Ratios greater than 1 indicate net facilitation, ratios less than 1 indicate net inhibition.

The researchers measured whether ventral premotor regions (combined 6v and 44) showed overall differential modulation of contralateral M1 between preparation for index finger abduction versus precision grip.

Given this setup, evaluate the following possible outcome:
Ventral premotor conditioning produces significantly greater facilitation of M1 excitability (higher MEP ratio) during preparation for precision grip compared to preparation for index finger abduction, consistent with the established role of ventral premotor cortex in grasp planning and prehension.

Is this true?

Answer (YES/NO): NO